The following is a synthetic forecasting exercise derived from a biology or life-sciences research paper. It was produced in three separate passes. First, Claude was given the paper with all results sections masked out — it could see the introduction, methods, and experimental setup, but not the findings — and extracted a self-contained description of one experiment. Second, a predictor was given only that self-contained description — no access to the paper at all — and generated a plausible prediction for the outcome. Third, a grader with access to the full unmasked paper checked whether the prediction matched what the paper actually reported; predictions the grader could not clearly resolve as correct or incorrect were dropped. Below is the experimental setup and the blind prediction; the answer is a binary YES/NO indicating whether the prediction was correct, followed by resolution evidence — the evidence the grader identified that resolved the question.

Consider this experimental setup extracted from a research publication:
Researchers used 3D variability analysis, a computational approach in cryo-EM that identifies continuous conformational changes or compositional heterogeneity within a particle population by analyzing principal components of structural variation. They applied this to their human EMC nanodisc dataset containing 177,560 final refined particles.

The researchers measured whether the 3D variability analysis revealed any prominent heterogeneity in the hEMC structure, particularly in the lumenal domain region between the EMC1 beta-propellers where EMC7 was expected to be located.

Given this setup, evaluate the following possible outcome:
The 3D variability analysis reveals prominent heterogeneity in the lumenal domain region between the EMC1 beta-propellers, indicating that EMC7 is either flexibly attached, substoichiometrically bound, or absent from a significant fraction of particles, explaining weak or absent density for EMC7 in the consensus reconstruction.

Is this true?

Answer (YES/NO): YES